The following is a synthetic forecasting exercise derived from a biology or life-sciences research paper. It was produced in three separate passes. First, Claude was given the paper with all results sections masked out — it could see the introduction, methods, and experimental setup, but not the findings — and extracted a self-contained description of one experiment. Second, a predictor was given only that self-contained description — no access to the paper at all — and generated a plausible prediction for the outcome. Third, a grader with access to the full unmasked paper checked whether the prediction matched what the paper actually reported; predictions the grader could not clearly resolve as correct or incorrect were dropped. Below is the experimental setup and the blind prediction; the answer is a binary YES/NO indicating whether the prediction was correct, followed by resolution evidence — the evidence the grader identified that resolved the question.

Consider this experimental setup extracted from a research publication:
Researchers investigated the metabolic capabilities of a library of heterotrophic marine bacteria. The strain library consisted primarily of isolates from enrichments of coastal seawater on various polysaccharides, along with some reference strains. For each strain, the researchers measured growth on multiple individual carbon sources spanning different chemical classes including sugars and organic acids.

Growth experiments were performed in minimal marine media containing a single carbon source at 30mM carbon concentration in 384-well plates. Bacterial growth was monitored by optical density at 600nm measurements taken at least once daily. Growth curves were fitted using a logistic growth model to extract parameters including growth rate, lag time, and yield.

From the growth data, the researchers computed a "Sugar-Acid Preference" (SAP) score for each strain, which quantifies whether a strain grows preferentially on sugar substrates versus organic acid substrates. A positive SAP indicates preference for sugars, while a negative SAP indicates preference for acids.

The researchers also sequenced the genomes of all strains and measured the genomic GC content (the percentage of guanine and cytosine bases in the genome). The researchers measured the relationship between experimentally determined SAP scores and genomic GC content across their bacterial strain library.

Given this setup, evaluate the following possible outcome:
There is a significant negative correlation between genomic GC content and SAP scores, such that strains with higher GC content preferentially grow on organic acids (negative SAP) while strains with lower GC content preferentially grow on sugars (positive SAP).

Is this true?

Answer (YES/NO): YES